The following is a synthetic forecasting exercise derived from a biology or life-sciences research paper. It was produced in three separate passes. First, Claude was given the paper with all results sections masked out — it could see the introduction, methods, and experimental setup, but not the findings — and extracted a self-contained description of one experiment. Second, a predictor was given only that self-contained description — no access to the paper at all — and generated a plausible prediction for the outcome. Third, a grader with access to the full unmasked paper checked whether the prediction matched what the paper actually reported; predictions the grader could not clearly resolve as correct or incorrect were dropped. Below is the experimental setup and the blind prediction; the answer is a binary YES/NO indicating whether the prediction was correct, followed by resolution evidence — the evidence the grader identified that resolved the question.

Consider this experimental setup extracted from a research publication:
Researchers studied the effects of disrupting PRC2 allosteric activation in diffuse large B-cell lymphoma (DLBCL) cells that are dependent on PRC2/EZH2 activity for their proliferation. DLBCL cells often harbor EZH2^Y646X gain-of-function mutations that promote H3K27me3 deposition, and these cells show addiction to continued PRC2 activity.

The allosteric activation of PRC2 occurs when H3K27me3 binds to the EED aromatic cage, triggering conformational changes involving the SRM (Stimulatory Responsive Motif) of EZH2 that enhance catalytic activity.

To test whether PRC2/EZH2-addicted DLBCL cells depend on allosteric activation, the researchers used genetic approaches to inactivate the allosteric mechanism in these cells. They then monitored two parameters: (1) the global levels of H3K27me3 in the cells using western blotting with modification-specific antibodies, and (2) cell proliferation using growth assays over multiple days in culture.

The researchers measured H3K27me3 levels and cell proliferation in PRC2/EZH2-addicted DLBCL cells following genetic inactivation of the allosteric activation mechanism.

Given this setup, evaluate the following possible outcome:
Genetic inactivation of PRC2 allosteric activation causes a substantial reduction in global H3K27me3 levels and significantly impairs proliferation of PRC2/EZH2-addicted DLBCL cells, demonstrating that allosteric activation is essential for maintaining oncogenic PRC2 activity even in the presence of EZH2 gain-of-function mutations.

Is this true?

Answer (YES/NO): YES